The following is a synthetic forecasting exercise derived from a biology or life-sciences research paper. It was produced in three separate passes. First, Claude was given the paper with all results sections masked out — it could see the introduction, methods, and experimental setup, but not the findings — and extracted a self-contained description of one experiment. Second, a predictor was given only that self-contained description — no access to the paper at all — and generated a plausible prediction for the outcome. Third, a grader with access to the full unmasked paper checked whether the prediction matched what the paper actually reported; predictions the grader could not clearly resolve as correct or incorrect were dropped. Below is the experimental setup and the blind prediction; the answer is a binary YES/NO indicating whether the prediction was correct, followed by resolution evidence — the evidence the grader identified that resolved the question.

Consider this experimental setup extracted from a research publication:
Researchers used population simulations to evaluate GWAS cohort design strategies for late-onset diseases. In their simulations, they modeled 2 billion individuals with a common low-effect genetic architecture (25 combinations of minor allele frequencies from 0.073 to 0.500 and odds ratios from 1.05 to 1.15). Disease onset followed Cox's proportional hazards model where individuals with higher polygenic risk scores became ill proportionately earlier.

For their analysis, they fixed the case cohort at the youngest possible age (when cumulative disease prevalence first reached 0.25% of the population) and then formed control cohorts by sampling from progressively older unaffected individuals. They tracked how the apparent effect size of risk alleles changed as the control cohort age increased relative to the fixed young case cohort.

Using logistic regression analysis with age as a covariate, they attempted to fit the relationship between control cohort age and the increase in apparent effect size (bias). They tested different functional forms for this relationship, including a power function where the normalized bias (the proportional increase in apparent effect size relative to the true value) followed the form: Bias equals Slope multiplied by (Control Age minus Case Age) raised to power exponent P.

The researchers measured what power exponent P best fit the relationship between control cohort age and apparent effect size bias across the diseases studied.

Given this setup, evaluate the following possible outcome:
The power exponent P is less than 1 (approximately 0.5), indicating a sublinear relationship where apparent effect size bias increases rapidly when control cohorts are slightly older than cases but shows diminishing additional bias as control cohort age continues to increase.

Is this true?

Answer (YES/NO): NO